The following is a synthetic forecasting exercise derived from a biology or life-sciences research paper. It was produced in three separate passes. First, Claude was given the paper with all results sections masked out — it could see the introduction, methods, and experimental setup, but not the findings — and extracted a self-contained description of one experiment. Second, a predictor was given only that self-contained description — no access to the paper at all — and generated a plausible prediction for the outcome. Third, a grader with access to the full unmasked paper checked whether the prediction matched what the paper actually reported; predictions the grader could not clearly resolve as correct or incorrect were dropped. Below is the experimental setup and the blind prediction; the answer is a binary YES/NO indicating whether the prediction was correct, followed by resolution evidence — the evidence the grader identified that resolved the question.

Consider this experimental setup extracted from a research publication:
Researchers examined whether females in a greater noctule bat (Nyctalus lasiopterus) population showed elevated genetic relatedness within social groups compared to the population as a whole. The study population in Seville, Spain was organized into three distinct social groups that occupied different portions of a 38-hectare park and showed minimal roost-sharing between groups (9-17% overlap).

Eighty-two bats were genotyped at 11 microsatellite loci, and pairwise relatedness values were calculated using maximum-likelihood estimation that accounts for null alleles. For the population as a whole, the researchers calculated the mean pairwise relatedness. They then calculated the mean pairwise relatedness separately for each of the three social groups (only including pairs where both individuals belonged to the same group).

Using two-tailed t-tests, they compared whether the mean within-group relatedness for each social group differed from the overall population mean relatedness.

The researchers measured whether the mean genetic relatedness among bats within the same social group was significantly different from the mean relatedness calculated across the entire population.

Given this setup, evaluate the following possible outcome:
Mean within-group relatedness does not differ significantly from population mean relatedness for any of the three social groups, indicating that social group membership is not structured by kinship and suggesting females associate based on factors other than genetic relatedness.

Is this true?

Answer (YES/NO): NO